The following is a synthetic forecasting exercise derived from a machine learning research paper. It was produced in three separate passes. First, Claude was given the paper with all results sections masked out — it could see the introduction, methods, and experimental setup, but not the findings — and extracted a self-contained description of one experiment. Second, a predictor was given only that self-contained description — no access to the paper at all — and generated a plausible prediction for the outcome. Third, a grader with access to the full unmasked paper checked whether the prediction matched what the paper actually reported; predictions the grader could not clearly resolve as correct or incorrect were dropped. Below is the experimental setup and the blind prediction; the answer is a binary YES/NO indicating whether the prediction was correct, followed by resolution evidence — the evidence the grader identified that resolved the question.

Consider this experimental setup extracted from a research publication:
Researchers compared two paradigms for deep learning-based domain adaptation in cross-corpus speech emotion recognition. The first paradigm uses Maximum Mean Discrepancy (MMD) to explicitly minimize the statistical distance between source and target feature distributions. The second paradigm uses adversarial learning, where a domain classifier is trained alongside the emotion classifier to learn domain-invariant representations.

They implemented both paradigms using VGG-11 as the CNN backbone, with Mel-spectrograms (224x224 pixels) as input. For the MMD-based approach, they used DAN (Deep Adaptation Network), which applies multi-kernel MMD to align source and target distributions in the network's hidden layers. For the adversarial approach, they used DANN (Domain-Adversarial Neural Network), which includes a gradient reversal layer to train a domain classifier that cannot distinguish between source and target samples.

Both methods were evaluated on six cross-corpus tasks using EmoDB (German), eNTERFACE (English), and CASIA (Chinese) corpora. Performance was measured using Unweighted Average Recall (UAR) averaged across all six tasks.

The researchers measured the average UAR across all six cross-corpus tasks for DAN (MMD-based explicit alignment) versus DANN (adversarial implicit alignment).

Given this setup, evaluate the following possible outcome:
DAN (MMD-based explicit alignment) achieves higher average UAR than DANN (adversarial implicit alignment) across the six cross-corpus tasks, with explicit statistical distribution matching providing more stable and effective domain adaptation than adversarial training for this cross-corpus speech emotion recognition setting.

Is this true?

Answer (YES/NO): NO